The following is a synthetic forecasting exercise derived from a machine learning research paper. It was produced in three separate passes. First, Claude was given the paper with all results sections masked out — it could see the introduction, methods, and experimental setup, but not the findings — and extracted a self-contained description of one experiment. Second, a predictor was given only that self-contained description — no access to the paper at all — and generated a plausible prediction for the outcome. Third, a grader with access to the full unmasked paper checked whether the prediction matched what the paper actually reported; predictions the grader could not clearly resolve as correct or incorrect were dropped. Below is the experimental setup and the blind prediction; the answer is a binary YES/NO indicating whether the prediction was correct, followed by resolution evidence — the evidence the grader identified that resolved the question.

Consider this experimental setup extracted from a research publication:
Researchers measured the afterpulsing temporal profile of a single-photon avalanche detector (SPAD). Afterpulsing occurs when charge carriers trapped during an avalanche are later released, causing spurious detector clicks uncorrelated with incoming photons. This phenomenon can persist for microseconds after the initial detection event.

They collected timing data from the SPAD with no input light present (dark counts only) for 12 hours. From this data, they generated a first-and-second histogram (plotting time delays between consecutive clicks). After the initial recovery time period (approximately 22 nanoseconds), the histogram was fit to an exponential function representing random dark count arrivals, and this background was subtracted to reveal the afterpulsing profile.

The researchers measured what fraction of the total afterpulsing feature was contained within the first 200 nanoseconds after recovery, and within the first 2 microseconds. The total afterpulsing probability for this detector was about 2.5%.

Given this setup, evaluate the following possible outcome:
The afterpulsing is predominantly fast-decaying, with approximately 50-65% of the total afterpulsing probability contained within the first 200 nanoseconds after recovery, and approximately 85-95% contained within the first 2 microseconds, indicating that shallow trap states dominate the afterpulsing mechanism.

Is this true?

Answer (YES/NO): NO